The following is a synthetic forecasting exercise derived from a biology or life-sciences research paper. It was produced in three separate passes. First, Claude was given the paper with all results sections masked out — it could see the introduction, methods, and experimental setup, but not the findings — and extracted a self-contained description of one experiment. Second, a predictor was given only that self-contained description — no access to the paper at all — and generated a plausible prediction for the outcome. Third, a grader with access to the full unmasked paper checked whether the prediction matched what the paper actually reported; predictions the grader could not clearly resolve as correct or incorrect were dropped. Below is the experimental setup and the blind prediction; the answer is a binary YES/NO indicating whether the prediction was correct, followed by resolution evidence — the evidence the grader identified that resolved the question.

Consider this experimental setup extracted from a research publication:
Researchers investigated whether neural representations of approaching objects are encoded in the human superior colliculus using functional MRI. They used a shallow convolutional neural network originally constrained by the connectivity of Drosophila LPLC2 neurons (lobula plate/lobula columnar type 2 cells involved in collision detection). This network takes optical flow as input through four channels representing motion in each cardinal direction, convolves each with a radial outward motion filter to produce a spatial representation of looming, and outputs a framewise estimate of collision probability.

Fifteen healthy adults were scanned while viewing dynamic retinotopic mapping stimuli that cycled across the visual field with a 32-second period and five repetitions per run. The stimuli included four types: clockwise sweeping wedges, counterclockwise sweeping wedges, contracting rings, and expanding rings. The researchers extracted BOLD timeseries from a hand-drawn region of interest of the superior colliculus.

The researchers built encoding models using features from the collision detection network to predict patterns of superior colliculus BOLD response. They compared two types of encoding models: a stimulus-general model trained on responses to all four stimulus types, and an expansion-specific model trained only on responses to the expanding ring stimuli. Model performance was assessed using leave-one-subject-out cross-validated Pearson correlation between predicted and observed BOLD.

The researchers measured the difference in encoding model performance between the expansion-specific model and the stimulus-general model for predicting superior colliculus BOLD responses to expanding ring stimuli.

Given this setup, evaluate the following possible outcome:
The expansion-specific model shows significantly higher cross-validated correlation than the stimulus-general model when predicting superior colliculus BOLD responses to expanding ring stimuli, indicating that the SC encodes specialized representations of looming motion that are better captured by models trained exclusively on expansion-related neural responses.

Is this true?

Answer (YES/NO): YES